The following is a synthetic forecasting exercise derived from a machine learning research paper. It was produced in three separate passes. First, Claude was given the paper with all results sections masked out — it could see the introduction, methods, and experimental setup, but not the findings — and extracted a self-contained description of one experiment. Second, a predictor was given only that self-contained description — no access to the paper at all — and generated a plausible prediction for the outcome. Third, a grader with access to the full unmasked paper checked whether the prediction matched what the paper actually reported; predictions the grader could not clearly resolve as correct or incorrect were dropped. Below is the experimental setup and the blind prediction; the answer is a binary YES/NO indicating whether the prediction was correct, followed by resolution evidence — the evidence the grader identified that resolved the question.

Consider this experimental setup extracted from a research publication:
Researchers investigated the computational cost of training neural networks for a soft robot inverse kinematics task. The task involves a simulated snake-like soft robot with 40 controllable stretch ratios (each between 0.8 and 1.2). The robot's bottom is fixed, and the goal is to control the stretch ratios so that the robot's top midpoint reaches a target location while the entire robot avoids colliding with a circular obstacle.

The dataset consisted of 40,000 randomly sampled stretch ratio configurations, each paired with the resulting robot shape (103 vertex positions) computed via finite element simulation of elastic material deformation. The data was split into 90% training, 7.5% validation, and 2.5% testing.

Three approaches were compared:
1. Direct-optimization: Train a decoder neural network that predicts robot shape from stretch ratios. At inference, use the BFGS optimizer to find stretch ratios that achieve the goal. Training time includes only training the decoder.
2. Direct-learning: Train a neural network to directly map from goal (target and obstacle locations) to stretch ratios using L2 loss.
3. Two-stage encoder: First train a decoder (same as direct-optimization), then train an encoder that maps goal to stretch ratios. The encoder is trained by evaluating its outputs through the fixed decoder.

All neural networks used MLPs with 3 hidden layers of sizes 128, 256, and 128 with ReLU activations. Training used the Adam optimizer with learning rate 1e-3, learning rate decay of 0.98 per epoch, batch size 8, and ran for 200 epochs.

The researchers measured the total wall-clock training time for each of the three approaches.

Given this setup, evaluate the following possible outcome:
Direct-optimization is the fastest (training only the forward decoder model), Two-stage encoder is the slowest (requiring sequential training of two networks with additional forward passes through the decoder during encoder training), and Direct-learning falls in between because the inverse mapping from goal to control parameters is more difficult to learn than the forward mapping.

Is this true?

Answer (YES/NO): YES